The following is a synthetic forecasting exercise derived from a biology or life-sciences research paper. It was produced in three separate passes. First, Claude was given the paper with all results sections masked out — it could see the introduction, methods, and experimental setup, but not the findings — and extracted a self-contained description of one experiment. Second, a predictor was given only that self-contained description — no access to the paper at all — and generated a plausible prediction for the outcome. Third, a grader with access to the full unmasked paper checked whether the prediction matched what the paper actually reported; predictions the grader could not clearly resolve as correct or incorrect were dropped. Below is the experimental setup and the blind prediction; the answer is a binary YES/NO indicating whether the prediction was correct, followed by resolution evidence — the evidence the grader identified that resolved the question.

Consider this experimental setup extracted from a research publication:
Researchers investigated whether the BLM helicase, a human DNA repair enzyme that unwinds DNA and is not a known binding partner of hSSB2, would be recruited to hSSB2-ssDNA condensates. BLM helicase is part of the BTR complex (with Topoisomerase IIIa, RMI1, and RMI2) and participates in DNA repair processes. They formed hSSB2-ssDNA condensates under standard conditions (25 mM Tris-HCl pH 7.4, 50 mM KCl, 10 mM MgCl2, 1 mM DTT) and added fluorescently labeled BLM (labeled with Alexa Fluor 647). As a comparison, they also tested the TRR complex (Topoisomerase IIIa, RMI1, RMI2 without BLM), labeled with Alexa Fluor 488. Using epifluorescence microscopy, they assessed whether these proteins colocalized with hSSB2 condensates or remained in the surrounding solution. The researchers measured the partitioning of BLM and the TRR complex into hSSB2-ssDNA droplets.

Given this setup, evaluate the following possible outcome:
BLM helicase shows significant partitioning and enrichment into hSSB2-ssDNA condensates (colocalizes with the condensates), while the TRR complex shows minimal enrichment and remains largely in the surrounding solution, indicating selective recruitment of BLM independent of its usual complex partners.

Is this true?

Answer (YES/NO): NO